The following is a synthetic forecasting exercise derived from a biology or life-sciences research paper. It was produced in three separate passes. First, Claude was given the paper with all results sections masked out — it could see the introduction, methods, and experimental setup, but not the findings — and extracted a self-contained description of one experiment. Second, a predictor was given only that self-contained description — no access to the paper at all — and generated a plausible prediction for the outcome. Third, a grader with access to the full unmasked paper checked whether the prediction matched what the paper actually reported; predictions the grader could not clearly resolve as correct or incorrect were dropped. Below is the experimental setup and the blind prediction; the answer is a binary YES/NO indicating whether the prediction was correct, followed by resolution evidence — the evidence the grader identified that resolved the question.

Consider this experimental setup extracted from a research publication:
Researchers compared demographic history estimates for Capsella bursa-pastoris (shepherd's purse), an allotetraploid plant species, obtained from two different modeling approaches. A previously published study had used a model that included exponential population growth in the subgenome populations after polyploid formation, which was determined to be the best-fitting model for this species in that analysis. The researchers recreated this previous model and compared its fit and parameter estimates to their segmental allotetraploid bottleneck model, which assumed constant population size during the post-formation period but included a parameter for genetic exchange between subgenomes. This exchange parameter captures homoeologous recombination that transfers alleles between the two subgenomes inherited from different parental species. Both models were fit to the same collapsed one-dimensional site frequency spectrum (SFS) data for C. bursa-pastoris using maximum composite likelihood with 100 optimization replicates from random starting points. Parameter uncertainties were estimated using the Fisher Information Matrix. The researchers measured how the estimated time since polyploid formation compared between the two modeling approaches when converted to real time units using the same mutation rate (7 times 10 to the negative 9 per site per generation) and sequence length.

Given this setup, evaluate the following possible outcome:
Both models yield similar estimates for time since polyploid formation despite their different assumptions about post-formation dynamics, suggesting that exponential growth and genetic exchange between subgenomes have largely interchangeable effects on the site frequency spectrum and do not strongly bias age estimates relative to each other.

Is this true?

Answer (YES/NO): NO